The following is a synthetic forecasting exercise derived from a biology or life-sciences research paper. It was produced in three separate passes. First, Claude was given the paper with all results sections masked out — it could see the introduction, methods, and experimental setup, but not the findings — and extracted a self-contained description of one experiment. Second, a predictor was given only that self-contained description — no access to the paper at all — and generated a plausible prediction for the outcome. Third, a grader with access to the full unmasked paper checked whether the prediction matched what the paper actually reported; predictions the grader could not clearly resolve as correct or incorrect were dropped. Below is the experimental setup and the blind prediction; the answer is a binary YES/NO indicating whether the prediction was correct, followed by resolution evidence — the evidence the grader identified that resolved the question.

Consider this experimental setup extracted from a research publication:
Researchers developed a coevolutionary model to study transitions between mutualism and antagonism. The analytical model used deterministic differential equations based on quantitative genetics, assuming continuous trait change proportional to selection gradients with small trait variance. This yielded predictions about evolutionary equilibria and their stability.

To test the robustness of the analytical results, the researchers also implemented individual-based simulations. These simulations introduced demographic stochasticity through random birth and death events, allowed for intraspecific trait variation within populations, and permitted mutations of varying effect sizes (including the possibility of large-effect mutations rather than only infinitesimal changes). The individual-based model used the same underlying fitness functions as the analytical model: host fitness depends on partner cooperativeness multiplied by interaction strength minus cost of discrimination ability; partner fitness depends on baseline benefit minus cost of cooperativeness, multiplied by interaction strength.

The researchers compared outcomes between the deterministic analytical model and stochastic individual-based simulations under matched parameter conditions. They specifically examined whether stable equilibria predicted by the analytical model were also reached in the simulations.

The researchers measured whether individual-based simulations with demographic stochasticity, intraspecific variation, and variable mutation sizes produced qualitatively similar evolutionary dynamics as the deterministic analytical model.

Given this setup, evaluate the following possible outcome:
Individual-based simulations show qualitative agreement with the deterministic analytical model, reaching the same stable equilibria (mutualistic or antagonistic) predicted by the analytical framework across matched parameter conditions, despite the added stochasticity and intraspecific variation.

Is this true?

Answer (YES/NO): YES